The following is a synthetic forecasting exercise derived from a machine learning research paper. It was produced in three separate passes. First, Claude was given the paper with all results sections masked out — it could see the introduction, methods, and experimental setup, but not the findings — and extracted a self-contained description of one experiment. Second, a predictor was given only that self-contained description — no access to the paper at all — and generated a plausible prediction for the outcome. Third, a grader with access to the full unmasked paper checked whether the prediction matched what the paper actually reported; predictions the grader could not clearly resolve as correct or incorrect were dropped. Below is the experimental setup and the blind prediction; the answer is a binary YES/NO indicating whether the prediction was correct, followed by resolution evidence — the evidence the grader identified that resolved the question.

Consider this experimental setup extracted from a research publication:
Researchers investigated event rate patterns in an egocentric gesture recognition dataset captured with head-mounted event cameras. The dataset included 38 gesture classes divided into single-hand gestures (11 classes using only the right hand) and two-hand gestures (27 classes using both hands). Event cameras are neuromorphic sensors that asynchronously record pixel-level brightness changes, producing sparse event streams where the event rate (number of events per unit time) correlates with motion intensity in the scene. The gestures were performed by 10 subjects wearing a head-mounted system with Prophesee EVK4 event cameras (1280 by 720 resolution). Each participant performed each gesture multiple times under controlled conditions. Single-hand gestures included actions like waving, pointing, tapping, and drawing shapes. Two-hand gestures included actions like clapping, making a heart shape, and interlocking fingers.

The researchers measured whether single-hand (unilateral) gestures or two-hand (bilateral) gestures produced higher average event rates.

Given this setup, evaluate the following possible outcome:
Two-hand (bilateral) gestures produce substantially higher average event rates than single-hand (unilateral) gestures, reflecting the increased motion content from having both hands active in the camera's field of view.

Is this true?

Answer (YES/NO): YES